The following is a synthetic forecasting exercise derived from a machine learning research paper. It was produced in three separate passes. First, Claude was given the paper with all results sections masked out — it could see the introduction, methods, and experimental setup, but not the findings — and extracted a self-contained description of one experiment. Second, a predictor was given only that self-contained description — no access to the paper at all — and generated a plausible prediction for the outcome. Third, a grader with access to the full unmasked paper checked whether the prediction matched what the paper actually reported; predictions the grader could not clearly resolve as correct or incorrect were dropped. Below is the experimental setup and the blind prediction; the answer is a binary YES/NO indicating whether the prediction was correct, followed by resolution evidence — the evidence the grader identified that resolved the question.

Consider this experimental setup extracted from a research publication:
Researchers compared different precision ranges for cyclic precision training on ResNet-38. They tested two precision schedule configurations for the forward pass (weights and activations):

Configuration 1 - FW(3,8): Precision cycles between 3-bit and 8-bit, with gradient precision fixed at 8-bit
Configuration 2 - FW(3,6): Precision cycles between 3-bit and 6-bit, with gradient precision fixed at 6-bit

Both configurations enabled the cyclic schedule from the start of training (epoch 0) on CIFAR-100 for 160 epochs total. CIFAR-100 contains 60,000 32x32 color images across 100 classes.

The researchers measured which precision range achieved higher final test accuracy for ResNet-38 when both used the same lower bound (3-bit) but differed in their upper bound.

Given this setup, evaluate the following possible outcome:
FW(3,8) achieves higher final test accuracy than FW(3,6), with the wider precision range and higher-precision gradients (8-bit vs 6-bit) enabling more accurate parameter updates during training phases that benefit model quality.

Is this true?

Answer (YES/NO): YES